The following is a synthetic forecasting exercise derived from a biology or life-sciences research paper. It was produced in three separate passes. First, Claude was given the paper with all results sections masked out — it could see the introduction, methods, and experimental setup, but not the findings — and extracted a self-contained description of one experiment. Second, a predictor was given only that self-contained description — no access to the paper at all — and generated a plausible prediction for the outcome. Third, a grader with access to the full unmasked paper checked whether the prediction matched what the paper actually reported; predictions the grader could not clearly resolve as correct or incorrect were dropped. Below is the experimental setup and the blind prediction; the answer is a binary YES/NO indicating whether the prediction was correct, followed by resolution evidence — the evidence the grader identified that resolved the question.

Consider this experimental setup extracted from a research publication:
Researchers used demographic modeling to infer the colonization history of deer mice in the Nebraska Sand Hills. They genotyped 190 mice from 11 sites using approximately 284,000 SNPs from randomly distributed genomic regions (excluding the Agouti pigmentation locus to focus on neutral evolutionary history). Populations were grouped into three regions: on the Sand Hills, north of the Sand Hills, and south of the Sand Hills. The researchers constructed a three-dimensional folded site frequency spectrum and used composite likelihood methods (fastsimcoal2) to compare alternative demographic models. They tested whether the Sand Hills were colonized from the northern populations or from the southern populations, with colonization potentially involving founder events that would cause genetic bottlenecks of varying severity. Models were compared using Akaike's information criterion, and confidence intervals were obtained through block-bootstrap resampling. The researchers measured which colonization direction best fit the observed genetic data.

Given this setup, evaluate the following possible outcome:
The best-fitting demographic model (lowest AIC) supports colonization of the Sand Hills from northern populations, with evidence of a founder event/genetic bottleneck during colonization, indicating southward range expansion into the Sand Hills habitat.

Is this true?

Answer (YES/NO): NO